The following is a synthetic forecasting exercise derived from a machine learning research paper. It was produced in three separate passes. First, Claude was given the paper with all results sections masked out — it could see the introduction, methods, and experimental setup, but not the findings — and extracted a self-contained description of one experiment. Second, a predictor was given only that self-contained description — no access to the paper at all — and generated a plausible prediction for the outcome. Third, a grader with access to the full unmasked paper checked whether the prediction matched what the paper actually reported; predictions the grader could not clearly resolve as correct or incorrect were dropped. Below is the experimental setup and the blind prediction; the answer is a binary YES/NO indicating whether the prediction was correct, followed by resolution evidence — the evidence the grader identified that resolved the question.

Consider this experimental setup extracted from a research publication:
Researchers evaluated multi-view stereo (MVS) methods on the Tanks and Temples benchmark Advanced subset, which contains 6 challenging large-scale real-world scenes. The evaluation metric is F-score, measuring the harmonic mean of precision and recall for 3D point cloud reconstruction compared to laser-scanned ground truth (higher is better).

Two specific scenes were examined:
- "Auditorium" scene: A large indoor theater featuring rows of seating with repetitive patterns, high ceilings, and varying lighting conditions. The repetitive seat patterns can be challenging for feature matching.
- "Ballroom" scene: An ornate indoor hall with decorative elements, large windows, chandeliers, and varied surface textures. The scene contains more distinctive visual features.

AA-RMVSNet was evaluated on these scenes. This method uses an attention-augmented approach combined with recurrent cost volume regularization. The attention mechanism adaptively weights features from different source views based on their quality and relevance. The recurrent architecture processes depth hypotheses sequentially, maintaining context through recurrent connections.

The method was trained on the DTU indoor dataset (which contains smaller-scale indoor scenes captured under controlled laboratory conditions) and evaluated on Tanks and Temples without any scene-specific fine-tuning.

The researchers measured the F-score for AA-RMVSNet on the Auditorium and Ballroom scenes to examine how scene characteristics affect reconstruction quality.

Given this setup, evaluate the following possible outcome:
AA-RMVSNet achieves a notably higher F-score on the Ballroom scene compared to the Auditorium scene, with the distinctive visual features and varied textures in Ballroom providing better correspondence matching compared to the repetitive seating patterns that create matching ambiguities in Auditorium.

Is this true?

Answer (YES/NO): YES